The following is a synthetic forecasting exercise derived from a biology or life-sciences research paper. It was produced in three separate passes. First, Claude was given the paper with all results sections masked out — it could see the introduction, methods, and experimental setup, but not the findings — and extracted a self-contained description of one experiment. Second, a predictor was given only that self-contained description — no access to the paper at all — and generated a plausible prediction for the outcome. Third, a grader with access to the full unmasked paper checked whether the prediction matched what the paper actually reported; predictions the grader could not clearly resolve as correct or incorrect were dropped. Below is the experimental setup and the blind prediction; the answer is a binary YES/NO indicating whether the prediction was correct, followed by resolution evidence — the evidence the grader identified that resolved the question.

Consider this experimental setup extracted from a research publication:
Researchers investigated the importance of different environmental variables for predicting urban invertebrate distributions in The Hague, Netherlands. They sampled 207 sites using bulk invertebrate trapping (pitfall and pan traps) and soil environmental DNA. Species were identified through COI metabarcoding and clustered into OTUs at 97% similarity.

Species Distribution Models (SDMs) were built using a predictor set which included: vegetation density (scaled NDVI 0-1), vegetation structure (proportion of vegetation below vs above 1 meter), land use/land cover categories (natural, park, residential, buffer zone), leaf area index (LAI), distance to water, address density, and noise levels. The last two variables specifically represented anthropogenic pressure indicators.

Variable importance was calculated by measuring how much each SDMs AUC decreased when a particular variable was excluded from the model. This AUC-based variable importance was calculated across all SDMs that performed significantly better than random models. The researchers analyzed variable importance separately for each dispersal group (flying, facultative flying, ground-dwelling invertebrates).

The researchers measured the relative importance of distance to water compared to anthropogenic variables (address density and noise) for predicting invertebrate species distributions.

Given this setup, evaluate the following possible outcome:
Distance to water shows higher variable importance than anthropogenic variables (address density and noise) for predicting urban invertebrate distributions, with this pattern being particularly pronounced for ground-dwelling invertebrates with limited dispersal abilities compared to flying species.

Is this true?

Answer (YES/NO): NO